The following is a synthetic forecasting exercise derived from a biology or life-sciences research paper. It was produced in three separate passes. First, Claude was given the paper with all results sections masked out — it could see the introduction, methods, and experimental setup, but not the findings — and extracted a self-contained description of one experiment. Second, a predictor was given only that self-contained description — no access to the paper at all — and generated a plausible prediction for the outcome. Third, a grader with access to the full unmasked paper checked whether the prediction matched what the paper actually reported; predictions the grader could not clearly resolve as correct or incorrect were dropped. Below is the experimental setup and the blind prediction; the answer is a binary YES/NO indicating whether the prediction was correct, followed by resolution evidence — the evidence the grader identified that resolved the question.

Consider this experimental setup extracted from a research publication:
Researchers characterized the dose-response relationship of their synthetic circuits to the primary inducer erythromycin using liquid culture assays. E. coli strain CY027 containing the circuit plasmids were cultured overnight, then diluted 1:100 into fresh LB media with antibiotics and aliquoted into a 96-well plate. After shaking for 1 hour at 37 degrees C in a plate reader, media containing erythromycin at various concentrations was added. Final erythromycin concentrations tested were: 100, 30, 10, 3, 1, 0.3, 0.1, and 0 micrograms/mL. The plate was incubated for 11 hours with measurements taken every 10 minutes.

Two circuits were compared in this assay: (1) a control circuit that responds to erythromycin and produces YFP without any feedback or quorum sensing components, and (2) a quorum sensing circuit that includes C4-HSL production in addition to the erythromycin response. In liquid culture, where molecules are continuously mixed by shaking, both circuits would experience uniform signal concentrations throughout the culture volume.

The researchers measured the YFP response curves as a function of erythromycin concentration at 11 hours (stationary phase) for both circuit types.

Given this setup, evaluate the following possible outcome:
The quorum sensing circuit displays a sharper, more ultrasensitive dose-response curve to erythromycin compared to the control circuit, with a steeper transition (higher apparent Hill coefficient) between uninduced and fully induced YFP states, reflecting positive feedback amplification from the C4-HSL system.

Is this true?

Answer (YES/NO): NO